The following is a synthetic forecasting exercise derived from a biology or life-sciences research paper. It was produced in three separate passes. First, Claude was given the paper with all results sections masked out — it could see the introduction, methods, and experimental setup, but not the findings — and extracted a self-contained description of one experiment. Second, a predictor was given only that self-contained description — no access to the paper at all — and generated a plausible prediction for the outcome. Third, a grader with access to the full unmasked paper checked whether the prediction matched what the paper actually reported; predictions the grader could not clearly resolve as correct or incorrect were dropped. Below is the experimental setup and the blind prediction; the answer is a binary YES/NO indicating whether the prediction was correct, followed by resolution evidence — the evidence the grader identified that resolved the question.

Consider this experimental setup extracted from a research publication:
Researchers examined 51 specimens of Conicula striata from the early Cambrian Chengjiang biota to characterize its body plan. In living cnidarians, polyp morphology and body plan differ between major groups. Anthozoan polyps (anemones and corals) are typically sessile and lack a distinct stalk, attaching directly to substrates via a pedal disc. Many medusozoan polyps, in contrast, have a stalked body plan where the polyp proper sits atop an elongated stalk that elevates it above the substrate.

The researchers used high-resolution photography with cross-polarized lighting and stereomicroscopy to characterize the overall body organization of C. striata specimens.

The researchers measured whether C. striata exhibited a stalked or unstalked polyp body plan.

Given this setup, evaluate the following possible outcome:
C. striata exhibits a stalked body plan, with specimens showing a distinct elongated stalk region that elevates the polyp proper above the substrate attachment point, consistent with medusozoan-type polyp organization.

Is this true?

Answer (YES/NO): YES